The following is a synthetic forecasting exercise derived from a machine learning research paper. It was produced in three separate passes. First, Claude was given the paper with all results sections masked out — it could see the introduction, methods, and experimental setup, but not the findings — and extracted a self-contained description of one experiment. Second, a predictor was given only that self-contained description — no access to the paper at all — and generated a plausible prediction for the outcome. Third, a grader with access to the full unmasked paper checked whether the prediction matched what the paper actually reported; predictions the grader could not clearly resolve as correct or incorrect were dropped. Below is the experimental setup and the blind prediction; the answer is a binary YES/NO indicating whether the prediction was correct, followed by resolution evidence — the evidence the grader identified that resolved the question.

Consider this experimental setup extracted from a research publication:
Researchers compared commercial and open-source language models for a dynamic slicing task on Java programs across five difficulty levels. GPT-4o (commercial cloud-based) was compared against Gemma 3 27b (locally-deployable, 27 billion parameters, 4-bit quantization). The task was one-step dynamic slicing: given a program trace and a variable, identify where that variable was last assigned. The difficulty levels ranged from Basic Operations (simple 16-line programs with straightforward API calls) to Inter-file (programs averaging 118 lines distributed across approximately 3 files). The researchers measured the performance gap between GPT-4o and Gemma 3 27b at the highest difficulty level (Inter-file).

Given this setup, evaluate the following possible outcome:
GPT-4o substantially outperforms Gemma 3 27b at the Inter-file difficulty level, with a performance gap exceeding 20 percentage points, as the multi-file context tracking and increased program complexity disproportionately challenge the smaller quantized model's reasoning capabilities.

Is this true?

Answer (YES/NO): NO